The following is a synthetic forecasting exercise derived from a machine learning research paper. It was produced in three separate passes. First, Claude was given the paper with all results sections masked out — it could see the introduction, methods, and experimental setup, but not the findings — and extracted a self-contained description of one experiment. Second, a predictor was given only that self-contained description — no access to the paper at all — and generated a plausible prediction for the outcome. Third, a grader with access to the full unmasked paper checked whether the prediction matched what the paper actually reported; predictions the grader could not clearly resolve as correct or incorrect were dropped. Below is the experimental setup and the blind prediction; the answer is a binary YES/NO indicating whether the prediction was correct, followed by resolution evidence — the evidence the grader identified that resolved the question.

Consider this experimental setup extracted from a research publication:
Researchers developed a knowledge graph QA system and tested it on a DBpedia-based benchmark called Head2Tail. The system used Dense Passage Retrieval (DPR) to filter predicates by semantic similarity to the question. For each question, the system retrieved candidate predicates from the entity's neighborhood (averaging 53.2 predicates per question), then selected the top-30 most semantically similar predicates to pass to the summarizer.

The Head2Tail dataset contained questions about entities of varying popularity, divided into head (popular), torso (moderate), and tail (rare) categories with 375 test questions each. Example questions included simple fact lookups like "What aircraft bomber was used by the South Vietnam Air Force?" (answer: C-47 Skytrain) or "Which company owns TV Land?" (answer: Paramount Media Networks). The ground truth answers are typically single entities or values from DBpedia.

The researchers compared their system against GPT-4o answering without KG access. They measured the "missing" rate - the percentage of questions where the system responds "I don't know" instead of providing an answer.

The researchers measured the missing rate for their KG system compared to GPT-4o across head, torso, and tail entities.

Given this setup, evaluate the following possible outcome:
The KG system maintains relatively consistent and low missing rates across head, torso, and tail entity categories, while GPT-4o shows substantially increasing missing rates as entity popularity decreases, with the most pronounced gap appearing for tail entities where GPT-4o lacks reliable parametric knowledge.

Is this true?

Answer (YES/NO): YES